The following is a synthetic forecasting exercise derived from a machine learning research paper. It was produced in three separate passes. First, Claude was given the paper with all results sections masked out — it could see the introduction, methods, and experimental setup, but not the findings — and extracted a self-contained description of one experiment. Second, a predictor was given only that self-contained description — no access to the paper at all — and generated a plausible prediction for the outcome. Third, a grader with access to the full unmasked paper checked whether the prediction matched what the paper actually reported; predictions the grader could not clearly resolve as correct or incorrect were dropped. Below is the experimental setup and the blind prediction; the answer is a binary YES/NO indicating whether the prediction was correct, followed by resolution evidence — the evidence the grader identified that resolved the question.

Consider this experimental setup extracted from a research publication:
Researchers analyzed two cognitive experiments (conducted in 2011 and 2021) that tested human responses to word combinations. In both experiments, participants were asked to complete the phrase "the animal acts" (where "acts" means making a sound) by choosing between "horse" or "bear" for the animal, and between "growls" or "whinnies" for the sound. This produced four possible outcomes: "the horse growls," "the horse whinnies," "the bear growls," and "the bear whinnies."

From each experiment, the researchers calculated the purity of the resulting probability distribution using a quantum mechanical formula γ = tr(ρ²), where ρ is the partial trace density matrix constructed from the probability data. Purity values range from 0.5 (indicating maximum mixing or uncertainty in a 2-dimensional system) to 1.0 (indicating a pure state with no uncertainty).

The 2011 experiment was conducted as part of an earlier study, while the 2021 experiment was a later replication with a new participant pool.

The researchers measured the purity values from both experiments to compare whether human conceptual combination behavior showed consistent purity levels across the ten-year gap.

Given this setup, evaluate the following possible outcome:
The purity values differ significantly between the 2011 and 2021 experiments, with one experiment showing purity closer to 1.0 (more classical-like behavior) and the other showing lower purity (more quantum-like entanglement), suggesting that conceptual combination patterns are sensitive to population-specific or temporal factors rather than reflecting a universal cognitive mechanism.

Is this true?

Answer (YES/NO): NO